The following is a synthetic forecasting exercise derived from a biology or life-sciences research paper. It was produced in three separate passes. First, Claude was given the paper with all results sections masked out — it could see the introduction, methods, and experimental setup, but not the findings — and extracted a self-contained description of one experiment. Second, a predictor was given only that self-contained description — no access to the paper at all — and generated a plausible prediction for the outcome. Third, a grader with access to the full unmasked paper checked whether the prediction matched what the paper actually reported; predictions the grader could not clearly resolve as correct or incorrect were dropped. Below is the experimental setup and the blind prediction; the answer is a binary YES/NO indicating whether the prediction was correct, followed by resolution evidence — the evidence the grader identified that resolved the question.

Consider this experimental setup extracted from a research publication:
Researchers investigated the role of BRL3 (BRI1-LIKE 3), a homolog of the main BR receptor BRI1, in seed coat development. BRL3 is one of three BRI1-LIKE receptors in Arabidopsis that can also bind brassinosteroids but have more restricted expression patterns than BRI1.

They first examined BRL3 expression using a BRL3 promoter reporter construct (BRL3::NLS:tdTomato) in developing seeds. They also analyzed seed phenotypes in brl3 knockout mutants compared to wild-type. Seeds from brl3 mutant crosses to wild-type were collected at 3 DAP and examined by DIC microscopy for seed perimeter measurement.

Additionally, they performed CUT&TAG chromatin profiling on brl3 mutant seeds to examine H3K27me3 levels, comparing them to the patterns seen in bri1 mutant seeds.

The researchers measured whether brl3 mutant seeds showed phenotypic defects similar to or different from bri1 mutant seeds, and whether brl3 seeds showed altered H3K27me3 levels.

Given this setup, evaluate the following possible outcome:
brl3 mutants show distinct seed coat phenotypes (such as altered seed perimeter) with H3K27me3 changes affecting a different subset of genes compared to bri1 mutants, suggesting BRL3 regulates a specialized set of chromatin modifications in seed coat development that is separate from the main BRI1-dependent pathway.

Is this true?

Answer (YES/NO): NO